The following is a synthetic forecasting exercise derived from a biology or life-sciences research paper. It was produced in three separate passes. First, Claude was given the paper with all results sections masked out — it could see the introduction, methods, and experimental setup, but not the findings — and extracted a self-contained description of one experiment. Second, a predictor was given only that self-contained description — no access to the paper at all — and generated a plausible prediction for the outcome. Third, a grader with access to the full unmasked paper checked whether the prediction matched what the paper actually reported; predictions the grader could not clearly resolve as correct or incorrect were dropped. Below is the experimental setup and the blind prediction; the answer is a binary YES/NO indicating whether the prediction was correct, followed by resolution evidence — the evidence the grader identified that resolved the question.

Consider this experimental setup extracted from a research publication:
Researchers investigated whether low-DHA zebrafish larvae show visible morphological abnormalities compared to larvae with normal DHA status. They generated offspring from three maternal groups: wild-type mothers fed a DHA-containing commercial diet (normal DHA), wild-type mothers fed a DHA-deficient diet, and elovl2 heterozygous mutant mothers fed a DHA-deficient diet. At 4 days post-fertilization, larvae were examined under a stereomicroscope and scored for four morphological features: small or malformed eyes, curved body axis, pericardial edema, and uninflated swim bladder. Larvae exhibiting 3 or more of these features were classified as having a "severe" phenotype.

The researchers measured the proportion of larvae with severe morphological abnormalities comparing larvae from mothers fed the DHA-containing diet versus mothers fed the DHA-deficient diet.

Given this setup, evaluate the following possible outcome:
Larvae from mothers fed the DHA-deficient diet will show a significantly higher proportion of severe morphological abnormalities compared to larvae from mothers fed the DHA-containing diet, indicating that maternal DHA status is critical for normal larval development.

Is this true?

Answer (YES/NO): YES